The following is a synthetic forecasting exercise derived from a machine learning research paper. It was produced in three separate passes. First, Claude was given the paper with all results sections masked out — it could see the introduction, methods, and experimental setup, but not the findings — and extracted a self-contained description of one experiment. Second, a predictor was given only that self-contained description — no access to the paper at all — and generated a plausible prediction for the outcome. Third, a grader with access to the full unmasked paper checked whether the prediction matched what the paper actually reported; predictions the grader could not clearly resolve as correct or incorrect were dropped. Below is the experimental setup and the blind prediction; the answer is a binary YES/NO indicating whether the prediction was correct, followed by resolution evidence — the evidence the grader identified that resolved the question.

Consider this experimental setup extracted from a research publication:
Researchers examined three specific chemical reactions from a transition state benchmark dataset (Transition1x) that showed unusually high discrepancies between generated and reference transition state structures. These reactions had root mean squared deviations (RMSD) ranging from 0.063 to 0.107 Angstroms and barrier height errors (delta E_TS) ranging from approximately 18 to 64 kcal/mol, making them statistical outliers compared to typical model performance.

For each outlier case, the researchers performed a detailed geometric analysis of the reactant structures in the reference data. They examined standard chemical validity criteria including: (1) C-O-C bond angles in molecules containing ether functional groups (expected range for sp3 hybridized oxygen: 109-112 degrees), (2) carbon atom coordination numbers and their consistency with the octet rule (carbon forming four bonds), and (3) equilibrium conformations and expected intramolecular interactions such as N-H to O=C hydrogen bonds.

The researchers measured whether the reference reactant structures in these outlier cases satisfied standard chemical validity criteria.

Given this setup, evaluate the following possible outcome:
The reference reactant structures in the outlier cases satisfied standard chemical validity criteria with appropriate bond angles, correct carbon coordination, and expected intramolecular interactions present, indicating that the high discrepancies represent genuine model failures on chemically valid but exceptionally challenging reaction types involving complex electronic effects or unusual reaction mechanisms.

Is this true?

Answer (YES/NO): NO